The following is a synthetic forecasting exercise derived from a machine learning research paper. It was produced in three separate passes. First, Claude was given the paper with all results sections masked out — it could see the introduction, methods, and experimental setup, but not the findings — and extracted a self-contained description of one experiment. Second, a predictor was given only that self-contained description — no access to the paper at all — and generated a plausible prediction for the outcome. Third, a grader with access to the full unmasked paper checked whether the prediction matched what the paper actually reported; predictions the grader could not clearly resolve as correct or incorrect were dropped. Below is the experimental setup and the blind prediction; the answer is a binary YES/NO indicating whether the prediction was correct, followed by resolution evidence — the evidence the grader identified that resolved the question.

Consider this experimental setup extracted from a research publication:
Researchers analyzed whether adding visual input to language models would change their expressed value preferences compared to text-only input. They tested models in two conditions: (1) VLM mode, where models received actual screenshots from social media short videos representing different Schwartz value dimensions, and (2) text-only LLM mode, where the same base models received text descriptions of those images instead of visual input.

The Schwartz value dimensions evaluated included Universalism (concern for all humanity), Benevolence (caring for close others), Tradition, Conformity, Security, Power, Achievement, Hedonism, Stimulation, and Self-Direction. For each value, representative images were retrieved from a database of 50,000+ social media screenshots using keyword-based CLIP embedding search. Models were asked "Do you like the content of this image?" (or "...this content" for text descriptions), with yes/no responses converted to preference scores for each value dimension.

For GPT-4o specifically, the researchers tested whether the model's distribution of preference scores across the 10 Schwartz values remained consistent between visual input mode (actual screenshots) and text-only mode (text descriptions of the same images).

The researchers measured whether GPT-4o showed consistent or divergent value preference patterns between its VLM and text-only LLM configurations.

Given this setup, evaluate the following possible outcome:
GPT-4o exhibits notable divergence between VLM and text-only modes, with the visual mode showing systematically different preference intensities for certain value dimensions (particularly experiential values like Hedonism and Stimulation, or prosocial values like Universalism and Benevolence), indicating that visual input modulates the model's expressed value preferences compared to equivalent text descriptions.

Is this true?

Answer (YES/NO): NO